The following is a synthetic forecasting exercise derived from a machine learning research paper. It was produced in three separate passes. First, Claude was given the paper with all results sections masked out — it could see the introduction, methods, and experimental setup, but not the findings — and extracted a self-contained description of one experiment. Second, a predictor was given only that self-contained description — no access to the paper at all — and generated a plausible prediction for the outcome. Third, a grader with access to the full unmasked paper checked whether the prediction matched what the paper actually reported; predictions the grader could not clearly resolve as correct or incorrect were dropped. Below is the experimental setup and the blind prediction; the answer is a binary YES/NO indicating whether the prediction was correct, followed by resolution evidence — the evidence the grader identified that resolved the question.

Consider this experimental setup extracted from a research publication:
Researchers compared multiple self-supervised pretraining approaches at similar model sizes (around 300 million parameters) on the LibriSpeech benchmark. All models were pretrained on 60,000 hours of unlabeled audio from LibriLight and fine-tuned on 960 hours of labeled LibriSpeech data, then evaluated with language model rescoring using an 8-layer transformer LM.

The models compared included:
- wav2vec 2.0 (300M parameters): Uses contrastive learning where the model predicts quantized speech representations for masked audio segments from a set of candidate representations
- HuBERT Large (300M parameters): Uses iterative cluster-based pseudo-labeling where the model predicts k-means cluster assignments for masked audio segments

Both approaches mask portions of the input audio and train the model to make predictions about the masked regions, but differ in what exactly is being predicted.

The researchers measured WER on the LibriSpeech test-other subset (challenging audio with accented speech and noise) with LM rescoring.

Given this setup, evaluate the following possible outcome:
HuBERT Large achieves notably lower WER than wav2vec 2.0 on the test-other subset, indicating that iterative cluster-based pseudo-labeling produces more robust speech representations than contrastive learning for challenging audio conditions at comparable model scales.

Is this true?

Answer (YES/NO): NO